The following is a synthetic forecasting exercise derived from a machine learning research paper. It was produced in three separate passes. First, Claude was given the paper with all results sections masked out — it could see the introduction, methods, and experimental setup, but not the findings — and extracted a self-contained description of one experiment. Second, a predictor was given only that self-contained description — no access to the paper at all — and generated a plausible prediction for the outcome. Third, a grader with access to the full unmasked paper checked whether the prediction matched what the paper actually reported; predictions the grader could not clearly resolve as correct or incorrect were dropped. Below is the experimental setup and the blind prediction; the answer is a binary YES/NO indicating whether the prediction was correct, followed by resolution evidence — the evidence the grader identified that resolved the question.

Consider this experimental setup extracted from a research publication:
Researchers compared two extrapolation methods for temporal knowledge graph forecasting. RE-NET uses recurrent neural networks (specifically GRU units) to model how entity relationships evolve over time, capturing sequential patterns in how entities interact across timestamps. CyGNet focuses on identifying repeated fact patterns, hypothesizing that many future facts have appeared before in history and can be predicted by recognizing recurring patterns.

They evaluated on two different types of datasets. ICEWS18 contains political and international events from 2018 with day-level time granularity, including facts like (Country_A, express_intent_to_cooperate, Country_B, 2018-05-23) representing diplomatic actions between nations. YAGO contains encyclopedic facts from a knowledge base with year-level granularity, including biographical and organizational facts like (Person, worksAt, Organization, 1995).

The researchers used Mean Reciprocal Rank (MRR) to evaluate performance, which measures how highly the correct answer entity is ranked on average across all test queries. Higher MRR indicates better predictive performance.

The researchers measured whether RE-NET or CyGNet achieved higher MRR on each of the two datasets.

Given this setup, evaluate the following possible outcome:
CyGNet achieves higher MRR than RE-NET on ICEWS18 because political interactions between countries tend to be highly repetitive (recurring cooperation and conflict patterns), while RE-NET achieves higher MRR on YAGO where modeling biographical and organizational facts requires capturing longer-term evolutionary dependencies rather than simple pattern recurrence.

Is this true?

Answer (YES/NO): NO